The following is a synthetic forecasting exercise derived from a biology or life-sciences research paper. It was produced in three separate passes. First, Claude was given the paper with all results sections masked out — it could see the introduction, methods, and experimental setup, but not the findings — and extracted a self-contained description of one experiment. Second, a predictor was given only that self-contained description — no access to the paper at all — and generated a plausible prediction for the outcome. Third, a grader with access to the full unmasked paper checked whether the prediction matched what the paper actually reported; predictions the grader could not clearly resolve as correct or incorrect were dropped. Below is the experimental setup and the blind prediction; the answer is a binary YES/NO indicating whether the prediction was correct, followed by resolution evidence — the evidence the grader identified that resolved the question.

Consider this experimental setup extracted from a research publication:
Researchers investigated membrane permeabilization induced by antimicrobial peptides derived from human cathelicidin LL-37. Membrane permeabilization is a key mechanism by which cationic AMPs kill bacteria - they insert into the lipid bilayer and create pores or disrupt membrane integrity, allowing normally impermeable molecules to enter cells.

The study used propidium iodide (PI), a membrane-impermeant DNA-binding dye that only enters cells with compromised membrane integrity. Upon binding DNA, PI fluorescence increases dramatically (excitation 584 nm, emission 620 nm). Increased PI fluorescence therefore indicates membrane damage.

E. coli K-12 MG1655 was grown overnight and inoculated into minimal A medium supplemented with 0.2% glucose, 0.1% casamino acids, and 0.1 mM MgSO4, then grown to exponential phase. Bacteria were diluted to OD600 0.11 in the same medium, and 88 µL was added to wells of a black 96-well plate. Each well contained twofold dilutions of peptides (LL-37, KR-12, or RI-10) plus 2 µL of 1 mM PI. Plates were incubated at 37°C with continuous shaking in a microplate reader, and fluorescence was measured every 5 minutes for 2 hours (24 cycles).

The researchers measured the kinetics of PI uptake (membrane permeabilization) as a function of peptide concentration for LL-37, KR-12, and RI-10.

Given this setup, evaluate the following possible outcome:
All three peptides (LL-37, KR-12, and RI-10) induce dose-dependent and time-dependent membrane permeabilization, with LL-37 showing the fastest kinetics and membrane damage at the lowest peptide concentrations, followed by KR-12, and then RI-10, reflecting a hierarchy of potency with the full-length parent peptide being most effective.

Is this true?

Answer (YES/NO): NO